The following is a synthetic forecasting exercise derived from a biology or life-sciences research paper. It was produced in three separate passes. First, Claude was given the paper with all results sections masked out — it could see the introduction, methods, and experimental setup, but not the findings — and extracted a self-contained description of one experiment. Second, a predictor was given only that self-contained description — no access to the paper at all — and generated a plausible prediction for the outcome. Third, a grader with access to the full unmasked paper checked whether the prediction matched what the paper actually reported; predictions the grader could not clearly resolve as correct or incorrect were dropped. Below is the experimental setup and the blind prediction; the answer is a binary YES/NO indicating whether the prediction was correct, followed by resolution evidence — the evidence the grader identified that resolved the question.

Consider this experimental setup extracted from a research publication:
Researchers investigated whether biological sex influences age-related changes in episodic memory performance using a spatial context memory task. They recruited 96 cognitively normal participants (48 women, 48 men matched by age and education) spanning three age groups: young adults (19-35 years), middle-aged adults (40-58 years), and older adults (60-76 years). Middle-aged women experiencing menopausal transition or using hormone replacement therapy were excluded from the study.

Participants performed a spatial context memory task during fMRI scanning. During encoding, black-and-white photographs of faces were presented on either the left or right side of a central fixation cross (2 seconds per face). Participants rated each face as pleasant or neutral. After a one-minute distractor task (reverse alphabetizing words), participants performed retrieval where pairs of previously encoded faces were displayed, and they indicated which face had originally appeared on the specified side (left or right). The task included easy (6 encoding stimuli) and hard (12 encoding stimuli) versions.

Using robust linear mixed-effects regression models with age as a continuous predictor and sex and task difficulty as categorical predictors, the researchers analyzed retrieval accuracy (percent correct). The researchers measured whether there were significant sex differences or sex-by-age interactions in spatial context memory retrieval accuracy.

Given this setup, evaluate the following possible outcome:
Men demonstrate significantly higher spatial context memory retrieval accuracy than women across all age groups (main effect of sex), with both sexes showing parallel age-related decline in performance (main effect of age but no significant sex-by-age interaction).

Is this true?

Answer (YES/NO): NO